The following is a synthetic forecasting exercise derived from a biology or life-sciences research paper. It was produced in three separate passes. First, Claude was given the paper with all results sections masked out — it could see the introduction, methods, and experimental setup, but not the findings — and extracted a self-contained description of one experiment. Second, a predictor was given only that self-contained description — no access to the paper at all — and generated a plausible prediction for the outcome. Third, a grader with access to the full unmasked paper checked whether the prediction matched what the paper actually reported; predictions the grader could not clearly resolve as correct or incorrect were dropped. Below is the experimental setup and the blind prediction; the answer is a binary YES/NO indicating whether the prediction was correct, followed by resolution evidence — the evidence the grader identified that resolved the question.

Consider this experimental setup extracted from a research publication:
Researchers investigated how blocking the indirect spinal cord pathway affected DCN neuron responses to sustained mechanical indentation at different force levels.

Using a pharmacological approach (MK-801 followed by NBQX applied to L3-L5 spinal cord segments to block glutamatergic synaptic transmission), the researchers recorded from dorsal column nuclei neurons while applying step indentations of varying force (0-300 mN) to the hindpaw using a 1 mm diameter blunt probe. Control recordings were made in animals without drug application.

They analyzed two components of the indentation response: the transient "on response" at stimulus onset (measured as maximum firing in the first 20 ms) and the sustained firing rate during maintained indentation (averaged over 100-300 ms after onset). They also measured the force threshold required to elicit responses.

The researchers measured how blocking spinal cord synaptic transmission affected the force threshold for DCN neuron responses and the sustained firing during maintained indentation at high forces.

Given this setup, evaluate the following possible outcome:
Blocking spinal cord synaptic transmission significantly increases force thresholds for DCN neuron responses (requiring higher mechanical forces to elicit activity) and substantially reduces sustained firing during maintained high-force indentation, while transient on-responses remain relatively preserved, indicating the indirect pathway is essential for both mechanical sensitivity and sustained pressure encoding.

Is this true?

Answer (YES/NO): NO